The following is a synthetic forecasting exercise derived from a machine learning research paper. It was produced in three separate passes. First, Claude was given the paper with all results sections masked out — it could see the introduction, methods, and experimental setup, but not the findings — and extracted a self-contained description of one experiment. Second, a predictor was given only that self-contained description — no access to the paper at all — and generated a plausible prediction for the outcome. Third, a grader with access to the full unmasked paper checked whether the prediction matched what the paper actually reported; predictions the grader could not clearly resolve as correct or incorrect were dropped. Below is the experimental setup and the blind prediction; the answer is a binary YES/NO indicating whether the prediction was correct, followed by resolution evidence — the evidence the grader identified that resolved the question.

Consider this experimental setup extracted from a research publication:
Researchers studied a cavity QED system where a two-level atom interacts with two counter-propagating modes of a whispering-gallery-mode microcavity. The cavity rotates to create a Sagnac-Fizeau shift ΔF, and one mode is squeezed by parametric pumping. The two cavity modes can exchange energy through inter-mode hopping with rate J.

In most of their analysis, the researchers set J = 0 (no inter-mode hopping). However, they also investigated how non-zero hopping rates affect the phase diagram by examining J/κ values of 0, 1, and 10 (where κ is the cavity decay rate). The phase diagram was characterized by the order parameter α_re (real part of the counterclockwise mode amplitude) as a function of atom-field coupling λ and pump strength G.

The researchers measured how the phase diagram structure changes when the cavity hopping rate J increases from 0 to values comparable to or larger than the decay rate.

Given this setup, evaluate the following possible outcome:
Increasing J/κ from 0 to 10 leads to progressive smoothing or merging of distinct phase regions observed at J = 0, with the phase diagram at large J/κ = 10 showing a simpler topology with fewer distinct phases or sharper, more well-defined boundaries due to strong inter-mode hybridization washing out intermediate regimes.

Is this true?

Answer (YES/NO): NO